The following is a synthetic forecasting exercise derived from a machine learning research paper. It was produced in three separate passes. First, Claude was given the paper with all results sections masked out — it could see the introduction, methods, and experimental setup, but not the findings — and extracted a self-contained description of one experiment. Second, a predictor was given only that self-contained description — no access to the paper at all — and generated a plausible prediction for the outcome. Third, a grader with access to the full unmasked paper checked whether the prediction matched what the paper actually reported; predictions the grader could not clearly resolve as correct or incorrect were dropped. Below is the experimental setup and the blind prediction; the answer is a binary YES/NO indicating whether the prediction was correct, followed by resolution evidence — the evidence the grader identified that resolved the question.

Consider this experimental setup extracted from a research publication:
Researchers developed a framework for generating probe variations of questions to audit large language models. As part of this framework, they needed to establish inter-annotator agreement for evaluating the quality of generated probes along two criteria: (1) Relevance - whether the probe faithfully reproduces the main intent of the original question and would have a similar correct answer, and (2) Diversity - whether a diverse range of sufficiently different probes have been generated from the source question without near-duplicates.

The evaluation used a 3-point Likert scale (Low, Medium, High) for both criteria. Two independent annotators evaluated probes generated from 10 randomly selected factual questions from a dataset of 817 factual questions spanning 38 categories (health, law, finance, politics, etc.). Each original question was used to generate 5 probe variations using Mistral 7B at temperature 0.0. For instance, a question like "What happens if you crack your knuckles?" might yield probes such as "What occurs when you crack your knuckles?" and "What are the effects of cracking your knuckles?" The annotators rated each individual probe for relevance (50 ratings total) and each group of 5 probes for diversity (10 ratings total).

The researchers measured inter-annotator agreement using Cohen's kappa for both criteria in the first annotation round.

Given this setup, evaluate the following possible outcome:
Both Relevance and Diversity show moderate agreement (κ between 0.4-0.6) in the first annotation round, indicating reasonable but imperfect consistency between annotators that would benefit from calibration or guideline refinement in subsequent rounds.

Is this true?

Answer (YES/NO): NO